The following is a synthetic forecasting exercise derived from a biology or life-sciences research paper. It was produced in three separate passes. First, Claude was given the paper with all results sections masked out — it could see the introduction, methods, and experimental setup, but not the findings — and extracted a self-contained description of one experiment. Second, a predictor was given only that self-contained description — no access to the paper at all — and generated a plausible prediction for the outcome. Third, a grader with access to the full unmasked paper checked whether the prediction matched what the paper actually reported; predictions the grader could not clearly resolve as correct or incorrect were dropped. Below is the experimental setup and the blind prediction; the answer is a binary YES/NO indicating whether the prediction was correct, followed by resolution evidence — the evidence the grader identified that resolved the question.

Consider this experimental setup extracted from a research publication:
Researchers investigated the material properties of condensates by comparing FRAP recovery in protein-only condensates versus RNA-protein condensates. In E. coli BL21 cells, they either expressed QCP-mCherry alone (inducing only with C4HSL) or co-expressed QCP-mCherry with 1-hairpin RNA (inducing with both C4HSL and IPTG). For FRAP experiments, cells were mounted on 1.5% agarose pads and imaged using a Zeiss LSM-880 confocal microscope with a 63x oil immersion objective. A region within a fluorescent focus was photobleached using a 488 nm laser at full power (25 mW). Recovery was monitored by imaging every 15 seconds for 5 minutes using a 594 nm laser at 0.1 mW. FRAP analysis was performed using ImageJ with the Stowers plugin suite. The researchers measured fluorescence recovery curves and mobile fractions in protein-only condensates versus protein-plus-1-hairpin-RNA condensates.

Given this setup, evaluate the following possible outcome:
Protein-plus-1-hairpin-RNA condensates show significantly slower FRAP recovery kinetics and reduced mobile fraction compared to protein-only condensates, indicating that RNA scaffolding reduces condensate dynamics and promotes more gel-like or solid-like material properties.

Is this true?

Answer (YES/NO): NO